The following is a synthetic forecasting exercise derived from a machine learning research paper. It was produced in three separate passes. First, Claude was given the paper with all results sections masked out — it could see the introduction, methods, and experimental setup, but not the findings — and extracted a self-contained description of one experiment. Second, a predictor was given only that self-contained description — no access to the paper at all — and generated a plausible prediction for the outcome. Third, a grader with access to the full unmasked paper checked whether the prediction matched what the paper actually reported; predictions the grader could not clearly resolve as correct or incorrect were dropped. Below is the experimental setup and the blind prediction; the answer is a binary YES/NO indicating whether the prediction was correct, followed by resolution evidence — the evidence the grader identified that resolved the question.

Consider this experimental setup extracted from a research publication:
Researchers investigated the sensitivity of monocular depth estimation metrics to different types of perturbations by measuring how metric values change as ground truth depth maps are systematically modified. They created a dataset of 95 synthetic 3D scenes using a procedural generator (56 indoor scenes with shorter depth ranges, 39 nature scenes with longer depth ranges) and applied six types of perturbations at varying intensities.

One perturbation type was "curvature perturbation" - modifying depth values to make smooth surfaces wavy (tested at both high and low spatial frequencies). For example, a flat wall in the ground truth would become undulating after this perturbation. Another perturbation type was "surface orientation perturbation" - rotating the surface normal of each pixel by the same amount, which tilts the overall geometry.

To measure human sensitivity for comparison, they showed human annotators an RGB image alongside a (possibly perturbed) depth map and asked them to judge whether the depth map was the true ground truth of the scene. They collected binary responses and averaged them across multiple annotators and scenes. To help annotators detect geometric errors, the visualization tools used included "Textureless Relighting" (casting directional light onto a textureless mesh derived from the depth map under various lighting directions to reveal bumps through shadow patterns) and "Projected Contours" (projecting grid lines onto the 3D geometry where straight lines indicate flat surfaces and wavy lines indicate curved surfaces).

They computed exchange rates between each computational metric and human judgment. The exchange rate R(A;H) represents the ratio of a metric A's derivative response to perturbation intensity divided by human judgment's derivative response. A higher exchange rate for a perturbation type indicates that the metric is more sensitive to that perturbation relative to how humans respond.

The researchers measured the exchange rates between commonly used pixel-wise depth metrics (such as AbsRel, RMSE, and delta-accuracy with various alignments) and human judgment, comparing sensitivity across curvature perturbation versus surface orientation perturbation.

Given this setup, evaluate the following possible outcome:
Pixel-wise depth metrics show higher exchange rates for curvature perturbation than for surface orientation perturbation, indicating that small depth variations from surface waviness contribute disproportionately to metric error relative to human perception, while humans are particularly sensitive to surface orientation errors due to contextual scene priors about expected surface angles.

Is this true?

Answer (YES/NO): NO